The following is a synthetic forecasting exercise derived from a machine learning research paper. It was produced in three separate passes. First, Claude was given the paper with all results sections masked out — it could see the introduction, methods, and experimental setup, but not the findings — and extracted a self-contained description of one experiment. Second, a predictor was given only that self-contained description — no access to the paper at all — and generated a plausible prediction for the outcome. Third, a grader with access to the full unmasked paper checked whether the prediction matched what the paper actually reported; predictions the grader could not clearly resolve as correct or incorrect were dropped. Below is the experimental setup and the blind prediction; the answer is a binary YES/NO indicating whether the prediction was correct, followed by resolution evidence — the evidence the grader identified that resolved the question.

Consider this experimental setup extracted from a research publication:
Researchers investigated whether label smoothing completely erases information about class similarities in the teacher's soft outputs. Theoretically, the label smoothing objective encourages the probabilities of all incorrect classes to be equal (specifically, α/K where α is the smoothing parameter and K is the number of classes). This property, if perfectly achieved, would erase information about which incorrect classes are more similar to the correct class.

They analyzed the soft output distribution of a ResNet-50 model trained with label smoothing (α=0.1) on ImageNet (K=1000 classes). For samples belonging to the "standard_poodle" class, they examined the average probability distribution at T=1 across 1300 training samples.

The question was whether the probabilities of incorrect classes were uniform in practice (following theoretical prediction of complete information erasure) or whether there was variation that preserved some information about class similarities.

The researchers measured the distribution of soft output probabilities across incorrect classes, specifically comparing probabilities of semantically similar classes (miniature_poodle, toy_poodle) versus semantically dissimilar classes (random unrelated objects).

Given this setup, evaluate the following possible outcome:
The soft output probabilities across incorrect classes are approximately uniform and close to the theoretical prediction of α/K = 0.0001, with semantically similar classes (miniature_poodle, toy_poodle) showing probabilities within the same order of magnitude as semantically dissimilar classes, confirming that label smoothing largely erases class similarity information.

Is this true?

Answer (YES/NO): NO